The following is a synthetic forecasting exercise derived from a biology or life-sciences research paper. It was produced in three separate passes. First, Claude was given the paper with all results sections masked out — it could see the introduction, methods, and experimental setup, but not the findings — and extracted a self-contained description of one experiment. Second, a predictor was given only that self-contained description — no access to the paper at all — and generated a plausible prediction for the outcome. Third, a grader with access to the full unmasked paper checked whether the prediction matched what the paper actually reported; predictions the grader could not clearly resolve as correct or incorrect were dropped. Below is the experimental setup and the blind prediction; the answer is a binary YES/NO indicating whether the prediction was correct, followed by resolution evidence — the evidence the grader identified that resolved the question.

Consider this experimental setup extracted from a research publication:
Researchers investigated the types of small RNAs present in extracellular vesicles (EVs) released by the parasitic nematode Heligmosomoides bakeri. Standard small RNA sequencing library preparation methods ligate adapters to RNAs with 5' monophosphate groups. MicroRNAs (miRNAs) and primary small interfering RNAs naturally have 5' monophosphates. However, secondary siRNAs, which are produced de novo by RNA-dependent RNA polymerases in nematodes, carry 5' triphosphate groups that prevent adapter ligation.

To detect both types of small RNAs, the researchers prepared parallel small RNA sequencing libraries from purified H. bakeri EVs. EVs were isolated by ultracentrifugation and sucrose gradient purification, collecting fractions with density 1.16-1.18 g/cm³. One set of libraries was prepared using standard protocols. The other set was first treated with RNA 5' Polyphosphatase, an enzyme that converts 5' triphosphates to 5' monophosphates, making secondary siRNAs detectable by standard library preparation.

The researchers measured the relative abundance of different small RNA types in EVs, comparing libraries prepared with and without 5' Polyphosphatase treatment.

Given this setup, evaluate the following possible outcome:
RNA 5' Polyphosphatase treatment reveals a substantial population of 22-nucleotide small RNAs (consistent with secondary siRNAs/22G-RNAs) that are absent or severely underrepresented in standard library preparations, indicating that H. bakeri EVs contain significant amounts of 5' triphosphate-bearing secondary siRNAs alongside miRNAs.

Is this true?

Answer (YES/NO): NO